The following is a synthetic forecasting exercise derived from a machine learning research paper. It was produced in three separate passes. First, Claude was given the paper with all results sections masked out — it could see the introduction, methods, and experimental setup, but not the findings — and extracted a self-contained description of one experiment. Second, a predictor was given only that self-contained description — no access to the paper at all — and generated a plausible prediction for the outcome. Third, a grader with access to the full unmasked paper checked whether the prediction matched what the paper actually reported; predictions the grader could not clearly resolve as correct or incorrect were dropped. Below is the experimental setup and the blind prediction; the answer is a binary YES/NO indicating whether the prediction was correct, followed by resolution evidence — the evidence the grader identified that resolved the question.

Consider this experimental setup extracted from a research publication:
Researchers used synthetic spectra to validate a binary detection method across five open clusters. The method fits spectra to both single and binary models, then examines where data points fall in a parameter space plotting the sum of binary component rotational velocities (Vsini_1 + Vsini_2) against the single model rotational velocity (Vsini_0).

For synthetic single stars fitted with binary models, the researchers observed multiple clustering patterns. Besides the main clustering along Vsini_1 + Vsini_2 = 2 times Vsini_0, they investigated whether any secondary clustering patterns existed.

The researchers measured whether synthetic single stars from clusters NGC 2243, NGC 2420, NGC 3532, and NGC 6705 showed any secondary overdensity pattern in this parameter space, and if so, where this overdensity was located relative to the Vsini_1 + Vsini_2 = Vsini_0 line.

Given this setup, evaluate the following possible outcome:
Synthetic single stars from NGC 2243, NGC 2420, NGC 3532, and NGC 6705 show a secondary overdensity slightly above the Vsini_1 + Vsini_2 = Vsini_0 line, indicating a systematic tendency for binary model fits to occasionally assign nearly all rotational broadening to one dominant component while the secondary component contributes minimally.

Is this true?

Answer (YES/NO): YES